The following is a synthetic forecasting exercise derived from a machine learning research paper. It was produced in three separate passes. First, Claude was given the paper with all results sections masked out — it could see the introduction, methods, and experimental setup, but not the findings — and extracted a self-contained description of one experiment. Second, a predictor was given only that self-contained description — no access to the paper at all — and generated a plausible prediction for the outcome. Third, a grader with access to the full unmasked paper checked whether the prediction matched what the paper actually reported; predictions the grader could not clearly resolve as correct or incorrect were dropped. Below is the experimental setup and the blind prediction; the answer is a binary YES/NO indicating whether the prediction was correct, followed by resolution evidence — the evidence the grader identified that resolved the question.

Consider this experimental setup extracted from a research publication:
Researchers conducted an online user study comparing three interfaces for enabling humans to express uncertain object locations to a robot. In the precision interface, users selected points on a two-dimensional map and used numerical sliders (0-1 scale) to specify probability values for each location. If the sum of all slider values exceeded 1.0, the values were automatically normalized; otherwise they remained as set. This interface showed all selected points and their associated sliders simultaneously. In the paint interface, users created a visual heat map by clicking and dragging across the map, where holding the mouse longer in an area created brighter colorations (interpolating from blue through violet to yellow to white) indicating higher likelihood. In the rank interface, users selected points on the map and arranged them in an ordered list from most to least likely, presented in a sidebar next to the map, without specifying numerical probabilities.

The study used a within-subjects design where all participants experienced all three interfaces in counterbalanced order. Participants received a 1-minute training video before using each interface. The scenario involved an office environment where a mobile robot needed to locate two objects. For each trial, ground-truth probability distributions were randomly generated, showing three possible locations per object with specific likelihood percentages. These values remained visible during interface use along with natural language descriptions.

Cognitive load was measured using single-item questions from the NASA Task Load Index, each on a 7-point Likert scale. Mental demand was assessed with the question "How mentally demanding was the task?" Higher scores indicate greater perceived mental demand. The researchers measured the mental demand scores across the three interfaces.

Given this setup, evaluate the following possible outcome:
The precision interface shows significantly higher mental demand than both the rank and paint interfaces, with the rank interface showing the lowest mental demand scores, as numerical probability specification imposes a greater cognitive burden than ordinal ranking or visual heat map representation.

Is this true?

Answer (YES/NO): NO